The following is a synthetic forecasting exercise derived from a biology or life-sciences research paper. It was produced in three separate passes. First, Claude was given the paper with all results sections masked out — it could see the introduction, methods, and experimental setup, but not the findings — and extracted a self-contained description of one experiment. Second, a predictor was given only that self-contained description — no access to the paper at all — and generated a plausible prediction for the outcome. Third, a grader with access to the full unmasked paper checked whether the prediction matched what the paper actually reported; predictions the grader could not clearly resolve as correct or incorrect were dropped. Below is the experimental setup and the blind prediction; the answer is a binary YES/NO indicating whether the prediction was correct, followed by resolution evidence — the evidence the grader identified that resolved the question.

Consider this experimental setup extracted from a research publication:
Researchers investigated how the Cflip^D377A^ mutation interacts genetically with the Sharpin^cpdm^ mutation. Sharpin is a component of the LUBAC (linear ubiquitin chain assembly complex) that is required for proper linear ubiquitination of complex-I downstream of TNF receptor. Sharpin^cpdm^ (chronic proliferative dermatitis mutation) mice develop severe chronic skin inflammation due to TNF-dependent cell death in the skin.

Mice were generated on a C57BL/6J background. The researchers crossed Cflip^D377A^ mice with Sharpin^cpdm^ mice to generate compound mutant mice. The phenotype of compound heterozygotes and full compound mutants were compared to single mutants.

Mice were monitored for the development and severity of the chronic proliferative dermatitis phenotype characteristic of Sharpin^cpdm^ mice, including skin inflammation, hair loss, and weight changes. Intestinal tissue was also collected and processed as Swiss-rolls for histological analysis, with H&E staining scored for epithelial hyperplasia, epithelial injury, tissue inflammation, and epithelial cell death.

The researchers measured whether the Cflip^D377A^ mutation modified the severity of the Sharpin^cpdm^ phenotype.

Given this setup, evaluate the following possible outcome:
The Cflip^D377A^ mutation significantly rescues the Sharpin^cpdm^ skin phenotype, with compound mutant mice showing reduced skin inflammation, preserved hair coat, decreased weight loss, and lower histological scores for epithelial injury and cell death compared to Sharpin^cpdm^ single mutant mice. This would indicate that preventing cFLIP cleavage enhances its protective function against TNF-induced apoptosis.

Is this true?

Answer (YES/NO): NO